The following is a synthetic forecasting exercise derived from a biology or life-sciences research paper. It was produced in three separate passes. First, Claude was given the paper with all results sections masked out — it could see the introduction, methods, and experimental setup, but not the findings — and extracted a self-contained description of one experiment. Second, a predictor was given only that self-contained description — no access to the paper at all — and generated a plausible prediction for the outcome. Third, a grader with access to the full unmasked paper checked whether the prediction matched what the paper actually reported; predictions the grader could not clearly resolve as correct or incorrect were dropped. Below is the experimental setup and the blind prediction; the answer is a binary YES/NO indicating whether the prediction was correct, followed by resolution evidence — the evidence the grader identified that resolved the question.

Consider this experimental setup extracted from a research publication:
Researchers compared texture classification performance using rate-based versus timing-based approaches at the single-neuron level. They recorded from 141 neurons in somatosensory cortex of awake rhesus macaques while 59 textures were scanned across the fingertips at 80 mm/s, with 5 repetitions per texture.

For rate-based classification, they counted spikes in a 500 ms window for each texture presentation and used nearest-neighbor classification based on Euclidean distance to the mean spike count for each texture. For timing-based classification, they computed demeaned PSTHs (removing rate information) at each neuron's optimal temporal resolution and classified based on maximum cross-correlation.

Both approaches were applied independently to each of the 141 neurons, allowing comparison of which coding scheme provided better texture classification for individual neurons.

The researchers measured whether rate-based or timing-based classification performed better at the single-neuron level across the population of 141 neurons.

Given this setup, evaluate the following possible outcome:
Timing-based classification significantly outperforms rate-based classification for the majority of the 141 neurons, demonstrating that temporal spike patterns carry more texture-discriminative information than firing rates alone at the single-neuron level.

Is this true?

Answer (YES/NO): YES